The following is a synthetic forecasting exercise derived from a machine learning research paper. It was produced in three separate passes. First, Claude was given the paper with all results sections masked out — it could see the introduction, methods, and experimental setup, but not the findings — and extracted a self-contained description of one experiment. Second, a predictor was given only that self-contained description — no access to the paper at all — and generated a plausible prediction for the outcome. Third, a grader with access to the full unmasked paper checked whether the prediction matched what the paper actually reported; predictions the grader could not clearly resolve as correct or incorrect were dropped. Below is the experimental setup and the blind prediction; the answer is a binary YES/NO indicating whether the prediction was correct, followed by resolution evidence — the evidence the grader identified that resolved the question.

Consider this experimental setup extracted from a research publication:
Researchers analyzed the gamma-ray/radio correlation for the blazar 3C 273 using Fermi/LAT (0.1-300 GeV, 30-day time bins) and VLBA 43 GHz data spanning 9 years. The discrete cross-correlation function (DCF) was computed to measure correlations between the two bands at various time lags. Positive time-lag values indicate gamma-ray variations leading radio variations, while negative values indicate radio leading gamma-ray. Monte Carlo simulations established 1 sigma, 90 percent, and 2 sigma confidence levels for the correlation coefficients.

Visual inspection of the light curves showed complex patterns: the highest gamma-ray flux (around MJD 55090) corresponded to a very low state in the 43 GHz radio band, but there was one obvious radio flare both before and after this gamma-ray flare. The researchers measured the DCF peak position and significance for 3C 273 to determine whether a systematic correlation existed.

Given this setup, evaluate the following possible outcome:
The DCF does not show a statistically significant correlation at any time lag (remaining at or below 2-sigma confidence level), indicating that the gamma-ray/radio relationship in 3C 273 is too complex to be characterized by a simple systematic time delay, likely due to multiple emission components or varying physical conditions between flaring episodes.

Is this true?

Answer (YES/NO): NO